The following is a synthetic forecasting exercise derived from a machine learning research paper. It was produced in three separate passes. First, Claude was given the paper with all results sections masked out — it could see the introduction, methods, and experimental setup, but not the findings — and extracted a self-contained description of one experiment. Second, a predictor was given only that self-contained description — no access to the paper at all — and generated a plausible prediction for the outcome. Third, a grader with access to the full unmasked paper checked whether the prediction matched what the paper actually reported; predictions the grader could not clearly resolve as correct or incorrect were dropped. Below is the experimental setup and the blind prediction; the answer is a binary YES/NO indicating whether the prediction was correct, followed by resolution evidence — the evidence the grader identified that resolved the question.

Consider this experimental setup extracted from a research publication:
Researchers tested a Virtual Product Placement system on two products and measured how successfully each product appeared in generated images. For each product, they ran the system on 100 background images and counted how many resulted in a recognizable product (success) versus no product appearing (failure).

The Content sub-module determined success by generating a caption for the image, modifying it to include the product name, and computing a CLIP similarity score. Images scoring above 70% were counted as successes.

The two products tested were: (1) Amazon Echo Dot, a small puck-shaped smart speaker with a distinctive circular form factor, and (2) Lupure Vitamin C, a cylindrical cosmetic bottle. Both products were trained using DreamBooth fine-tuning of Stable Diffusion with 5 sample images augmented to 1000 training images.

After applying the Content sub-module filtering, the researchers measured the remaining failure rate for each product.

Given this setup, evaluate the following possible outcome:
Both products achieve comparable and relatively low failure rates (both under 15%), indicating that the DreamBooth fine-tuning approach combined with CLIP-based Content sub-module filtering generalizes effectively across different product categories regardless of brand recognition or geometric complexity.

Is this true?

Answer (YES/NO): NO